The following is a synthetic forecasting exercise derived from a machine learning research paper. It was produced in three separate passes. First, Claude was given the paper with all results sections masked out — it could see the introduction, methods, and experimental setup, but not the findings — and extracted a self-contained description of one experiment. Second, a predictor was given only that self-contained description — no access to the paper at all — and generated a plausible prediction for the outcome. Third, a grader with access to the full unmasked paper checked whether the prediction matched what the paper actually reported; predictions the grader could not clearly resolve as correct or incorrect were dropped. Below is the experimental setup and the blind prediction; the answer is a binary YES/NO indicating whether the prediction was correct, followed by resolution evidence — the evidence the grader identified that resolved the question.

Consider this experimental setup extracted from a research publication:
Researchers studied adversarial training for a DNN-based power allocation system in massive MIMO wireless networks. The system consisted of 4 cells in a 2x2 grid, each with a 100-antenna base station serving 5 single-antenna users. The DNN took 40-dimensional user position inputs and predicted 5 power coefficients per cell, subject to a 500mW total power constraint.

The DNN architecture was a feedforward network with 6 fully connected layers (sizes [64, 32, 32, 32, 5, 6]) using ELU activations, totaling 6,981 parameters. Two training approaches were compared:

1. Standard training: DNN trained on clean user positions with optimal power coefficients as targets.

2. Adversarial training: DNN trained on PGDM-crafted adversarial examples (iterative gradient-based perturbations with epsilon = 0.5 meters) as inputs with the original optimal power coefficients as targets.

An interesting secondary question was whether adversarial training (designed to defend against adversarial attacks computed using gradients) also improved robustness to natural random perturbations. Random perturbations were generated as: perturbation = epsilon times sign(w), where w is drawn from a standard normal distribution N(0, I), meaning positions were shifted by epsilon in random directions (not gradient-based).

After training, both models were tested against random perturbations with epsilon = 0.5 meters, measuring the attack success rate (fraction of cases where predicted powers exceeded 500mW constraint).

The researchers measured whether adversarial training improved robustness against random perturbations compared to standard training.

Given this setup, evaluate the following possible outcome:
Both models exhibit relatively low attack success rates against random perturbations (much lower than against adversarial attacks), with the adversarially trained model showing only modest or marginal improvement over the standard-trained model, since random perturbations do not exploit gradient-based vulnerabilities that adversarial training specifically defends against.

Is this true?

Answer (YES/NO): NO